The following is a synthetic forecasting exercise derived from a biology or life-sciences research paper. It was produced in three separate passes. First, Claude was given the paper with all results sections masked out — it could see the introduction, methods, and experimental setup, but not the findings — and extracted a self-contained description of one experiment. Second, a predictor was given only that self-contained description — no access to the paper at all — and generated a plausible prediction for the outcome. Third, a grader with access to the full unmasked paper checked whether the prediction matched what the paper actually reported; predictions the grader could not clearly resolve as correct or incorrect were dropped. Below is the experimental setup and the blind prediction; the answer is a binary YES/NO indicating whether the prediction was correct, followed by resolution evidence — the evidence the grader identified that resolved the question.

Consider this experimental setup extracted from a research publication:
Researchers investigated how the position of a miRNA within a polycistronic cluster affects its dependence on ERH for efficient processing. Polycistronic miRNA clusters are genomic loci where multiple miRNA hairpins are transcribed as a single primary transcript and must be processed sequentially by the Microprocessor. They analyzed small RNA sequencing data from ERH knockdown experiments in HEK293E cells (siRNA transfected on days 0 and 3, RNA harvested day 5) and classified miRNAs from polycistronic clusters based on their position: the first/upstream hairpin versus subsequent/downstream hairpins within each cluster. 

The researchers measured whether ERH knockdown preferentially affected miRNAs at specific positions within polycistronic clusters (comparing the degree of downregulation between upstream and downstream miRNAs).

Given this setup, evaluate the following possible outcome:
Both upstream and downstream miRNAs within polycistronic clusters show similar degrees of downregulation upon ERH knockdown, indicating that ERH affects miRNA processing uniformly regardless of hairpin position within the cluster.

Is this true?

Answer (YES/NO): NO